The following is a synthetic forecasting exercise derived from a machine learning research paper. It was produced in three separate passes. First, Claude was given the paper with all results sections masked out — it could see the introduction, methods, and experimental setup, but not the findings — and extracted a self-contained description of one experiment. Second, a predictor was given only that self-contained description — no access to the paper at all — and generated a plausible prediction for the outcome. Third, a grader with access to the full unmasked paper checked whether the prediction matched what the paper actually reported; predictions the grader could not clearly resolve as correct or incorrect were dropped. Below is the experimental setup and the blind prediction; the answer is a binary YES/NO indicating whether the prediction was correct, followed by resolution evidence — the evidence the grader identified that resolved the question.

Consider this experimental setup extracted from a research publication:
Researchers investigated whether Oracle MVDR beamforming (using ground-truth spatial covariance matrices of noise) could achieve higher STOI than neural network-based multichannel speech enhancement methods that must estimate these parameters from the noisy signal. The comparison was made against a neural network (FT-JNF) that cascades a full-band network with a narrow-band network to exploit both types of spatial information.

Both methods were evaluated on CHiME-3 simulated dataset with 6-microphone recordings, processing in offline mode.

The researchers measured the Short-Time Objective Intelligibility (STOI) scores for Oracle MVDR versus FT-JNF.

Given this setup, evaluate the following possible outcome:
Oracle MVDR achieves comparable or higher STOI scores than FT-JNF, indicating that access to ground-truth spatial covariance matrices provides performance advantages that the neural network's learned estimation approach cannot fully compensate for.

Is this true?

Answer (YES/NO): YES